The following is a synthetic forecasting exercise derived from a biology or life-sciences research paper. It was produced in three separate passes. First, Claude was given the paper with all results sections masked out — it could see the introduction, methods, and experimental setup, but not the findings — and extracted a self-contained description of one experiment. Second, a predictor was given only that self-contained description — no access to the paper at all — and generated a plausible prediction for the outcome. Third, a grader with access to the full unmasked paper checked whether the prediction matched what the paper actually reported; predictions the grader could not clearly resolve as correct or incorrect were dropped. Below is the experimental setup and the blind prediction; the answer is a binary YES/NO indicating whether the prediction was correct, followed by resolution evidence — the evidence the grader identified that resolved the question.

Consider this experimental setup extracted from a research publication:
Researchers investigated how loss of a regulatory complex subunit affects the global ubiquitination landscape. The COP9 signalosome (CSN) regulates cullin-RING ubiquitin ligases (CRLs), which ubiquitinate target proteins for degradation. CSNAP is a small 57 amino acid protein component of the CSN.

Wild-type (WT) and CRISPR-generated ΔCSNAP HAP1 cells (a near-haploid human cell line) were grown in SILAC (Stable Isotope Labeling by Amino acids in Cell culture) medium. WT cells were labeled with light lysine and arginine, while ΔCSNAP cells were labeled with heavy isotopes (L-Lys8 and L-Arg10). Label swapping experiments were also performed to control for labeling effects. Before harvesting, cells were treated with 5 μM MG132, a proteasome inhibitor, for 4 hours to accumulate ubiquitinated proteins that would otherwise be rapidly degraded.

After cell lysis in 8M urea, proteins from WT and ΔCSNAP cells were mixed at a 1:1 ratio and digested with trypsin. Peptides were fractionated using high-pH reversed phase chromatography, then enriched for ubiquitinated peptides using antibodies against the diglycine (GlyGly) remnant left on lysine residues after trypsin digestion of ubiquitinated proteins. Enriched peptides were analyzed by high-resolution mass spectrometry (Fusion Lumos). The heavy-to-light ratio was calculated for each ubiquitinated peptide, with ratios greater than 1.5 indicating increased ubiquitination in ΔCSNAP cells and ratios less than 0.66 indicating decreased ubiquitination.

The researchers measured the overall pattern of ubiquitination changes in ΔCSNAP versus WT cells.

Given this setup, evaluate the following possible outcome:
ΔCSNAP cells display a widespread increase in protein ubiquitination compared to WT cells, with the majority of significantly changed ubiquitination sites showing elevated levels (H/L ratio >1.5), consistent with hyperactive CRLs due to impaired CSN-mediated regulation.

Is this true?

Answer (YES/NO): NO